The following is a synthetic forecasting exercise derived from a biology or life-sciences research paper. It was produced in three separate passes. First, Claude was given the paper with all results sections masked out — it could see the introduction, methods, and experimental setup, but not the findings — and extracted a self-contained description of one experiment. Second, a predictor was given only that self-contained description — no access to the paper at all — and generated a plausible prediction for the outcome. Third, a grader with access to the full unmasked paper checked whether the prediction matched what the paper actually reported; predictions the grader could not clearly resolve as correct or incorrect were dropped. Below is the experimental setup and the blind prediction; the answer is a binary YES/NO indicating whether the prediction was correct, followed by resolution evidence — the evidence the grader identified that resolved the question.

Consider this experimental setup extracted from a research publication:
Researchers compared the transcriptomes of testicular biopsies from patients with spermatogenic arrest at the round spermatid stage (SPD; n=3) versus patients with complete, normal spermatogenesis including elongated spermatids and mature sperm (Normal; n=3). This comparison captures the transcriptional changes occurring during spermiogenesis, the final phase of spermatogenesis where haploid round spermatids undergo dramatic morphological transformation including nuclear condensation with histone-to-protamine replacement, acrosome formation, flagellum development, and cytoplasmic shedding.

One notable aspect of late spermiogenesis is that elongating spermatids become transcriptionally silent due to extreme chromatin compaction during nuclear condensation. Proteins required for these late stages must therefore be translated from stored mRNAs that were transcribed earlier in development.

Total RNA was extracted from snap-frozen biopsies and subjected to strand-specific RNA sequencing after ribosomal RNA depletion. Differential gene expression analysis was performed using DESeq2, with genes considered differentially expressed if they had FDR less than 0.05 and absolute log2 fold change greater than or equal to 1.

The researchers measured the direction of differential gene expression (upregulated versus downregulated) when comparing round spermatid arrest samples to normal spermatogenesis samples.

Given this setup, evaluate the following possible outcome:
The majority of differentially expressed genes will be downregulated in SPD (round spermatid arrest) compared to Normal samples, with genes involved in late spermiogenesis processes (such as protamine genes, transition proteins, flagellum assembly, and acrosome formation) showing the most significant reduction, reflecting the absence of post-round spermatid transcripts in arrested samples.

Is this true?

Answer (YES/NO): YES